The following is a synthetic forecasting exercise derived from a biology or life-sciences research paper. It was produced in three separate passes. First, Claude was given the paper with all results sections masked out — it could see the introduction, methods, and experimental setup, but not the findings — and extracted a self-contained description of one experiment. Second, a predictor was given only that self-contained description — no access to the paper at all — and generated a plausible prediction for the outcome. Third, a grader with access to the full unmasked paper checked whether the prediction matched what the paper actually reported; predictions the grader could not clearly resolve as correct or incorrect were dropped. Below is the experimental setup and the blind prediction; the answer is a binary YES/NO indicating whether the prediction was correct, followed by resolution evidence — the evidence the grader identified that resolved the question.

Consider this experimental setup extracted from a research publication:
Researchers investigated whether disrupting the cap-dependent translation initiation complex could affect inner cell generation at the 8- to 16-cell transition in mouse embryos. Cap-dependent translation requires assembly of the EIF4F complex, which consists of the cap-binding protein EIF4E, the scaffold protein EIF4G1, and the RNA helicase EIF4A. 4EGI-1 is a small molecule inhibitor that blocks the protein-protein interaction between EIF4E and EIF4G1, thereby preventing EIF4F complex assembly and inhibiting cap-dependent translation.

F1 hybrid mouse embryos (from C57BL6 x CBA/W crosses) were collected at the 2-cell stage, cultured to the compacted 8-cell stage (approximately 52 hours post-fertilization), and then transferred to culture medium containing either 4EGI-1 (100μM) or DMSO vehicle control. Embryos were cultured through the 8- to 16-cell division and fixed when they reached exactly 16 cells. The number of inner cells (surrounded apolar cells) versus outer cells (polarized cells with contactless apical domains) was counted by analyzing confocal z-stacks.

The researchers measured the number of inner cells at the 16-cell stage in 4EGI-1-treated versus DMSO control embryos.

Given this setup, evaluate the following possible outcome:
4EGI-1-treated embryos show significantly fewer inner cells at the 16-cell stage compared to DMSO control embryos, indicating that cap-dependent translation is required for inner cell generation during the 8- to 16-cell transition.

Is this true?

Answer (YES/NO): YES